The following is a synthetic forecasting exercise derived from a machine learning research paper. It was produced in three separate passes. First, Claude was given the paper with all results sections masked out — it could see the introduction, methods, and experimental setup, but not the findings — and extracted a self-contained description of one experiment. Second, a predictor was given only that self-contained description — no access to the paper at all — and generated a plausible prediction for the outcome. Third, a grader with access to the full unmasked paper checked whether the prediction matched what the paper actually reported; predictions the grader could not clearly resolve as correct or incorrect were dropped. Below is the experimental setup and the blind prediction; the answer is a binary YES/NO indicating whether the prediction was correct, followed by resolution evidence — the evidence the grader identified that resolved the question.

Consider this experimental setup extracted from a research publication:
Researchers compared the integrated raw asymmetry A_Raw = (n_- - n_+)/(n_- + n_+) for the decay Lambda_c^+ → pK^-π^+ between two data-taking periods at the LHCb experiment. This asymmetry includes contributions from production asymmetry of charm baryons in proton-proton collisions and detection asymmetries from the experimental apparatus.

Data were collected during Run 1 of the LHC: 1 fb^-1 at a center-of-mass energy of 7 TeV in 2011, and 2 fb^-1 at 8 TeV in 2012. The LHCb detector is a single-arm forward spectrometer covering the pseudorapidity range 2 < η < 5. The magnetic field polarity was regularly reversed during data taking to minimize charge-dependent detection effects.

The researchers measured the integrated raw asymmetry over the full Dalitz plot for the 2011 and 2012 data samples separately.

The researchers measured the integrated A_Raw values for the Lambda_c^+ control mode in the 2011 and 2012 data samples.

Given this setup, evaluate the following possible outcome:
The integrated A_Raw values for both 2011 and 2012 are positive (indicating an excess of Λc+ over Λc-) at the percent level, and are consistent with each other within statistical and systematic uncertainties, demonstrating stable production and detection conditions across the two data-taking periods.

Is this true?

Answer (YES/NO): NO